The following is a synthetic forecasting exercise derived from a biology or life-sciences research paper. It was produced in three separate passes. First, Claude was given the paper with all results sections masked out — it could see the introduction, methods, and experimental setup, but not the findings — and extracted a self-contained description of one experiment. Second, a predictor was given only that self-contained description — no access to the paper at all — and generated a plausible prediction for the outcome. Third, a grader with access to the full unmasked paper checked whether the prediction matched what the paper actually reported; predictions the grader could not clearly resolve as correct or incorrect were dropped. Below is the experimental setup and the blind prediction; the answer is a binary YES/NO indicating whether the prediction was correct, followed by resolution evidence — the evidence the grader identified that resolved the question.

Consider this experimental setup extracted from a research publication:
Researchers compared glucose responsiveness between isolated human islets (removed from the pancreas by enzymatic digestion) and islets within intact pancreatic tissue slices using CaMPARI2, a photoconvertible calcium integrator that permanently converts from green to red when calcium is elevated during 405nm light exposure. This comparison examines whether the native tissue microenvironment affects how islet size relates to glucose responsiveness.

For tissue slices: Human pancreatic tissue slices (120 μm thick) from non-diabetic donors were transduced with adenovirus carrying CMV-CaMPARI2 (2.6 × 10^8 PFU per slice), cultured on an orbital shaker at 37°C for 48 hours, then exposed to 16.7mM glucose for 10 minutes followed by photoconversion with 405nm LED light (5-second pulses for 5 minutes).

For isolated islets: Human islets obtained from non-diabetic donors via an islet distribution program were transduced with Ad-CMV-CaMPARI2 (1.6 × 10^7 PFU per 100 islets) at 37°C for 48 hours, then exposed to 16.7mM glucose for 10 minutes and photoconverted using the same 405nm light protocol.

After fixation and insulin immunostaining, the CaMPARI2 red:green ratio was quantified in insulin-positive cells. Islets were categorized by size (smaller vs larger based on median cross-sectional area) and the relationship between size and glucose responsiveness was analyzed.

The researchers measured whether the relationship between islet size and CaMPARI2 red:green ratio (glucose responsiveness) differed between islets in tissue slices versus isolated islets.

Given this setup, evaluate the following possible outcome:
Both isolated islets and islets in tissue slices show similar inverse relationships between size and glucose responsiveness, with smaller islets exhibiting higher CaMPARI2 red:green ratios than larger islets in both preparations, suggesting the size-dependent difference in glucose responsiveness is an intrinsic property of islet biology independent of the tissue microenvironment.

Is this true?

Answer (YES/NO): NO